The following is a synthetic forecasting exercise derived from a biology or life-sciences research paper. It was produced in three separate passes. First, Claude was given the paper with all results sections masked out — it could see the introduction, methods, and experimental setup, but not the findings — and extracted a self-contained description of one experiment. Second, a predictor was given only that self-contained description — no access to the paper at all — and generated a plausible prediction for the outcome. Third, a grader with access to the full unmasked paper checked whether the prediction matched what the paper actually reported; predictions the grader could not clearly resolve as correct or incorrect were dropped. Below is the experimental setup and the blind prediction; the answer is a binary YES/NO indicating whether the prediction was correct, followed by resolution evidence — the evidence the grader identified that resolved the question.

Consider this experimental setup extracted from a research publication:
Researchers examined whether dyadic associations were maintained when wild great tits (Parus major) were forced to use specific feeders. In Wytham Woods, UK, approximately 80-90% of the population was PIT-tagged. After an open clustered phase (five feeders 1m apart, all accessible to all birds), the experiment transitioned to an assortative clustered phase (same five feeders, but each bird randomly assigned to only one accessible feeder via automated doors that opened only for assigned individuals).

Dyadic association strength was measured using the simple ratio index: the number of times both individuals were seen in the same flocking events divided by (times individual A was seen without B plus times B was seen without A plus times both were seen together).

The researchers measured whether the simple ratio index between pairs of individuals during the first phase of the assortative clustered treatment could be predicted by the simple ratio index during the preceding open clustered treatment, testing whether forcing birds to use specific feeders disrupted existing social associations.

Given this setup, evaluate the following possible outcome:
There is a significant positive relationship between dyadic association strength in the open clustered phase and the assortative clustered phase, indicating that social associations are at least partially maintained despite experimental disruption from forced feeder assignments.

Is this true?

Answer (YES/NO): YES